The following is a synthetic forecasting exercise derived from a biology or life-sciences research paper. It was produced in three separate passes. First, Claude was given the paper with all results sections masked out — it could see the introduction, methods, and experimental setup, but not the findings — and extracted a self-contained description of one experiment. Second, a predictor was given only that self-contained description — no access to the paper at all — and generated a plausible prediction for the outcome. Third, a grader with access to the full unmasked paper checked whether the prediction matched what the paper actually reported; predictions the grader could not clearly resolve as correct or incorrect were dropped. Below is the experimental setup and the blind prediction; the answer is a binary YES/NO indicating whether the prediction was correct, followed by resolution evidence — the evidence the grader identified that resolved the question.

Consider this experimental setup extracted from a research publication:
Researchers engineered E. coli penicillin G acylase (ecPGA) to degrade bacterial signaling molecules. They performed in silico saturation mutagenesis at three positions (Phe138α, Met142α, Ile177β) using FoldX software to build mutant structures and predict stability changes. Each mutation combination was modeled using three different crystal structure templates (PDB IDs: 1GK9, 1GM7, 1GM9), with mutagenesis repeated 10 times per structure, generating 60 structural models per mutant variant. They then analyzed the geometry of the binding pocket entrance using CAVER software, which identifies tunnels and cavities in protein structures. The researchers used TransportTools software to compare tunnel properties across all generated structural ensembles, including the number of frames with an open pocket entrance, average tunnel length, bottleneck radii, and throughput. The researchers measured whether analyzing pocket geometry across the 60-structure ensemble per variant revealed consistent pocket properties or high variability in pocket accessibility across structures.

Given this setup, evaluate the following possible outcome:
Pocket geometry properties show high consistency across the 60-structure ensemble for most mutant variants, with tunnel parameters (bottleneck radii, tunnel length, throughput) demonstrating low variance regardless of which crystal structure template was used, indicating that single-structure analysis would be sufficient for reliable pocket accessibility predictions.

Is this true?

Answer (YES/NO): NO